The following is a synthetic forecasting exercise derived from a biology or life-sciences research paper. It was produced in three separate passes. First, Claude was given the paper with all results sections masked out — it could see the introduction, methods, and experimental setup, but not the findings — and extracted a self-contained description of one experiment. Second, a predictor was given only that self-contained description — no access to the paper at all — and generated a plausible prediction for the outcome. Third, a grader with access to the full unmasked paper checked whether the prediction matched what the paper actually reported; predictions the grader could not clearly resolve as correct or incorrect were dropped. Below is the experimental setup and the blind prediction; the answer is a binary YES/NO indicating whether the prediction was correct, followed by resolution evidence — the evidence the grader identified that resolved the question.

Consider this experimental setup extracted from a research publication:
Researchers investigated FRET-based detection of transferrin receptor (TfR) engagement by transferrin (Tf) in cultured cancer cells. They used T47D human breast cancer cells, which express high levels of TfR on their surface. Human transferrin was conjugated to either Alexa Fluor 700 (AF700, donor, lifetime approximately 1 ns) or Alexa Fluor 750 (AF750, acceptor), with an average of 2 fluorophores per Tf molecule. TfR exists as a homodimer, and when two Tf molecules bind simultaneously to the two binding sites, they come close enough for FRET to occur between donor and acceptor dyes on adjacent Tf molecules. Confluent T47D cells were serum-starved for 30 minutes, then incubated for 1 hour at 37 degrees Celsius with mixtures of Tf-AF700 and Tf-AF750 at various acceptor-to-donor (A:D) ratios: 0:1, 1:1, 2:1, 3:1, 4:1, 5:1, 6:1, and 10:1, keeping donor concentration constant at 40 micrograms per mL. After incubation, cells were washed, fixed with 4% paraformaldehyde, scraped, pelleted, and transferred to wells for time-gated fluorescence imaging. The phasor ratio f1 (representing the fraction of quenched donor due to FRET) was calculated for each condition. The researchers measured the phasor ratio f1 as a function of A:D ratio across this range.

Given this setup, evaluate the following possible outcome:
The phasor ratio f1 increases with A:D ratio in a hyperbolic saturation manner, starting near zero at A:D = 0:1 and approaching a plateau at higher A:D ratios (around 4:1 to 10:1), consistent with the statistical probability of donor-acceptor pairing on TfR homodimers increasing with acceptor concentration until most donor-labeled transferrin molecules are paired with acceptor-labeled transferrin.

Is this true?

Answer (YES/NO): YES